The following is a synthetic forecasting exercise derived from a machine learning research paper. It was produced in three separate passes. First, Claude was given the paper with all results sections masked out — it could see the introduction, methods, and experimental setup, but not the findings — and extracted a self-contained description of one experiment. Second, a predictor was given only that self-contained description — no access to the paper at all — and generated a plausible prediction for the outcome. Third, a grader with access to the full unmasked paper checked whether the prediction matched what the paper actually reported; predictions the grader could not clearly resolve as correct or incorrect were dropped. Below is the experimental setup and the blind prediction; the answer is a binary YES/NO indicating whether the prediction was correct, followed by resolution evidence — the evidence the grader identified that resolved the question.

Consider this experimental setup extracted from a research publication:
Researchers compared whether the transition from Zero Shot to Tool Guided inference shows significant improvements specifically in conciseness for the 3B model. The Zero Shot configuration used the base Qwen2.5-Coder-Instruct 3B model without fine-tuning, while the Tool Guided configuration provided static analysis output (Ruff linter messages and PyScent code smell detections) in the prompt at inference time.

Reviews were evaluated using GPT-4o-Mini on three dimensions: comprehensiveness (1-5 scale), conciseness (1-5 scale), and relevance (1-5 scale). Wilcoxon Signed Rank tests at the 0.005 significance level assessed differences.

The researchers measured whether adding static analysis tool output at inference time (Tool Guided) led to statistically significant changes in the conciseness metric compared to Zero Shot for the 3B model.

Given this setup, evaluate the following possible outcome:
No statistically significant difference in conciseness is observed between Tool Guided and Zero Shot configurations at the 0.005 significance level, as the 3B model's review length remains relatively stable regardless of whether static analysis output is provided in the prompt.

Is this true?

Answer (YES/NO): YES